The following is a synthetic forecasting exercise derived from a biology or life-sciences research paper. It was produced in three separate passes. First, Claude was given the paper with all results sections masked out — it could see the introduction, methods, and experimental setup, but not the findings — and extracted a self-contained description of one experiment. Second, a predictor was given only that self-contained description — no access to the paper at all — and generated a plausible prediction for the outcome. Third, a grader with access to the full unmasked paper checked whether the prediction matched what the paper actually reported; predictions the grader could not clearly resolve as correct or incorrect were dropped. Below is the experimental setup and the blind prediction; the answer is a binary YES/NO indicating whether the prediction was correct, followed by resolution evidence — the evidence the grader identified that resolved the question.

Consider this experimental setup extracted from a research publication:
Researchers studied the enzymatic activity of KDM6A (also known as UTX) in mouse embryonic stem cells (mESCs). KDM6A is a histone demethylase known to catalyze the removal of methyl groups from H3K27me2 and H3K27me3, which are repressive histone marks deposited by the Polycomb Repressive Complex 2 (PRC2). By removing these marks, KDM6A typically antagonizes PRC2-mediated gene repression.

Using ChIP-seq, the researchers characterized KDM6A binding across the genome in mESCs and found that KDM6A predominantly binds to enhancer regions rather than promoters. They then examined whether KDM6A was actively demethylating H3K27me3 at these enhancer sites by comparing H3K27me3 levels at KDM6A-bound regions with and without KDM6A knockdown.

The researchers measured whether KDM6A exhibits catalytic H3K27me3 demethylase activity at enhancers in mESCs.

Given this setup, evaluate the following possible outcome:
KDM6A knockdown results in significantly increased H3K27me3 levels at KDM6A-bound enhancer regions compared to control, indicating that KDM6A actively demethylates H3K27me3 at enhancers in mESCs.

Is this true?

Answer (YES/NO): NO